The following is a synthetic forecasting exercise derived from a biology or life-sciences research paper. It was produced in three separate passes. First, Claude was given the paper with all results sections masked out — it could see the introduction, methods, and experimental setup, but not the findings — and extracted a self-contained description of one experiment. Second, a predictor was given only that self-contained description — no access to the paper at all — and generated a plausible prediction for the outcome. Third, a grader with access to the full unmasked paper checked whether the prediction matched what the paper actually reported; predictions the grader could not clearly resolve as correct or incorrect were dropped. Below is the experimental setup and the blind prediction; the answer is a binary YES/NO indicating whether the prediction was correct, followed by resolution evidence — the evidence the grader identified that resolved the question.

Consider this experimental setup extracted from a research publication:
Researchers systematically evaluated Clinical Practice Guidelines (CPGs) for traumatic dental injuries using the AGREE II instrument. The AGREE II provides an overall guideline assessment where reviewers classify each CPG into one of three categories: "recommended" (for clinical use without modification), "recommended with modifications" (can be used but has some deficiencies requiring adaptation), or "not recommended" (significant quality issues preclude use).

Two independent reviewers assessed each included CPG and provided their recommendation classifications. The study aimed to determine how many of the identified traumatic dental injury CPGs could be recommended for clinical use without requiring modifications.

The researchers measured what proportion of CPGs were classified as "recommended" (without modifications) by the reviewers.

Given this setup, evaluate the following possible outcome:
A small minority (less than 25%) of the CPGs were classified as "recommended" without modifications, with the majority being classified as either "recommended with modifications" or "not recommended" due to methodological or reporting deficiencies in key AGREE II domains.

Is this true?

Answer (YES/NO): YES